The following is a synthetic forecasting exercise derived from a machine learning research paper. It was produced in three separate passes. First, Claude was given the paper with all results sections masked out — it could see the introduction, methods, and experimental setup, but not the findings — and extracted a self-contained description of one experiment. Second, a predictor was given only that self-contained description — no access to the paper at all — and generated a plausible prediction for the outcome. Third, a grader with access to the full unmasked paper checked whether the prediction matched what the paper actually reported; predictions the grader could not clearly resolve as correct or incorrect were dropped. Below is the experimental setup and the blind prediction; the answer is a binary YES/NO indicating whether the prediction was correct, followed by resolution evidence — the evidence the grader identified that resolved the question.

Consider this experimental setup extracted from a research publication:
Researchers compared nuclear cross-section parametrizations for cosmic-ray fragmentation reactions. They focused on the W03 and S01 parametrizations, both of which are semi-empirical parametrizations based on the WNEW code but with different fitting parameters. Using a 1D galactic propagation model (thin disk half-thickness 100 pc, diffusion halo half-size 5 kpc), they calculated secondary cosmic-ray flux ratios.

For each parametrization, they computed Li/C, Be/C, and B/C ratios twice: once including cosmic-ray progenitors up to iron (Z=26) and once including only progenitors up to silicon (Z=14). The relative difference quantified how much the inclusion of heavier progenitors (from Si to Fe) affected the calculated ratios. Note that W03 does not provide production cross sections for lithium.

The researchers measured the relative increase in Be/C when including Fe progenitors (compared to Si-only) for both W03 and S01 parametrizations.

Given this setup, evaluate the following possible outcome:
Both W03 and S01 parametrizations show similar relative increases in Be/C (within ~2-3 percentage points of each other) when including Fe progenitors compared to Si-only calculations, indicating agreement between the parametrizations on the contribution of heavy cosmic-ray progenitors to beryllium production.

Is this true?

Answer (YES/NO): YES